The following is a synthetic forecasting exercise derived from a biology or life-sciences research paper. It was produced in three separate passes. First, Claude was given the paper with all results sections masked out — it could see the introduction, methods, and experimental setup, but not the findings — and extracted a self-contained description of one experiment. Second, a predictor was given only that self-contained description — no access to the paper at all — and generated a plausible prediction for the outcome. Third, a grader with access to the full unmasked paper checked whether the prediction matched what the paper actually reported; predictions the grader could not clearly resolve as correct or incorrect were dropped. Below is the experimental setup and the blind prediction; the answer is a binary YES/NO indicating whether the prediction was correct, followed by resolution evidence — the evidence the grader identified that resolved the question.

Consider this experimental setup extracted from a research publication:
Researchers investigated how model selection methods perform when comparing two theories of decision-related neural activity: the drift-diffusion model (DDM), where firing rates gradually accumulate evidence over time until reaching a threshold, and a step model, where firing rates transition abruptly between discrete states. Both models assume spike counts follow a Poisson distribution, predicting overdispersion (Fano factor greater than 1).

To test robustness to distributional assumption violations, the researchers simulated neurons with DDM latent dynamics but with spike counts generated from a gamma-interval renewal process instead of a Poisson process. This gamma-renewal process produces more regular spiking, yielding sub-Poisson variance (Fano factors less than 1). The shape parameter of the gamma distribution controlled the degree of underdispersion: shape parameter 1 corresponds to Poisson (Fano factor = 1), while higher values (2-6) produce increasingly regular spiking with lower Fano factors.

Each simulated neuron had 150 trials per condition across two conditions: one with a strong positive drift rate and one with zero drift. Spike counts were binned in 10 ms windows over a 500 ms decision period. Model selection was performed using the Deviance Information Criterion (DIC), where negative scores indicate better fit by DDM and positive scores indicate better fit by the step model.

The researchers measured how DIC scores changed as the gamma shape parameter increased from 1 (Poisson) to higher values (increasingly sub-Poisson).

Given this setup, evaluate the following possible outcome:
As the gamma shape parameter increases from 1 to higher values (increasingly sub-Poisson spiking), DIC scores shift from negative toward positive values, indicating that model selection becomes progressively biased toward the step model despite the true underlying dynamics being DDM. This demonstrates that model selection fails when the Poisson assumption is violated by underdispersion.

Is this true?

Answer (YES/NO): YES